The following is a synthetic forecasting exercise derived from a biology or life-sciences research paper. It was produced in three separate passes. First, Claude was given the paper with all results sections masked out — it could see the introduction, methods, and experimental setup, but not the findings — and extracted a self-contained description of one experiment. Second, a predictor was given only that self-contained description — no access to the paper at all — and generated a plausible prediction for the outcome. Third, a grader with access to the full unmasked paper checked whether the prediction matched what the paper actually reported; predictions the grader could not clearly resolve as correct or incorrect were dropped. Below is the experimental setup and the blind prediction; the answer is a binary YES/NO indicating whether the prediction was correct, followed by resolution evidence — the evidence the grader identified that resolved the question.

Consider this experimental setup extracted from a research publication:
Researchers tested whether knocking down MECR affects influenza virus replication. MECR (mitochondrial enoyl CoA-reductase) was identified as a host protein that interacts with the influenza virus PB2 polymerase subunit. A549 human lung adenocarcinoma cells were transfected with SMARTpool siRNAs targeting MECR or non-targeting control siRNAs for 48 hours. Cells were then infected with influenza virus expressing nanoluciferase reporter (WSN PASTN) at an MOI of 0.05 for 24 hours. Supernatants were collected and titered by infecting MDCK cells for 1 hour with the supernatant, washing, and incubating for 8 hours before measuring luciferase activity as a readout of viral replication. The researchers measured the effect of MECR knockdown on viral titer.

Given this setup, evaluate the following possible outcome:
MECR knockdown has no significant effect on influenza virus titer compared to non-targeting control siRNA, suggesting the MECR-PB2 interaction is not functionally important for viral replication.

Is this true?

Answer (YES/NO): NO